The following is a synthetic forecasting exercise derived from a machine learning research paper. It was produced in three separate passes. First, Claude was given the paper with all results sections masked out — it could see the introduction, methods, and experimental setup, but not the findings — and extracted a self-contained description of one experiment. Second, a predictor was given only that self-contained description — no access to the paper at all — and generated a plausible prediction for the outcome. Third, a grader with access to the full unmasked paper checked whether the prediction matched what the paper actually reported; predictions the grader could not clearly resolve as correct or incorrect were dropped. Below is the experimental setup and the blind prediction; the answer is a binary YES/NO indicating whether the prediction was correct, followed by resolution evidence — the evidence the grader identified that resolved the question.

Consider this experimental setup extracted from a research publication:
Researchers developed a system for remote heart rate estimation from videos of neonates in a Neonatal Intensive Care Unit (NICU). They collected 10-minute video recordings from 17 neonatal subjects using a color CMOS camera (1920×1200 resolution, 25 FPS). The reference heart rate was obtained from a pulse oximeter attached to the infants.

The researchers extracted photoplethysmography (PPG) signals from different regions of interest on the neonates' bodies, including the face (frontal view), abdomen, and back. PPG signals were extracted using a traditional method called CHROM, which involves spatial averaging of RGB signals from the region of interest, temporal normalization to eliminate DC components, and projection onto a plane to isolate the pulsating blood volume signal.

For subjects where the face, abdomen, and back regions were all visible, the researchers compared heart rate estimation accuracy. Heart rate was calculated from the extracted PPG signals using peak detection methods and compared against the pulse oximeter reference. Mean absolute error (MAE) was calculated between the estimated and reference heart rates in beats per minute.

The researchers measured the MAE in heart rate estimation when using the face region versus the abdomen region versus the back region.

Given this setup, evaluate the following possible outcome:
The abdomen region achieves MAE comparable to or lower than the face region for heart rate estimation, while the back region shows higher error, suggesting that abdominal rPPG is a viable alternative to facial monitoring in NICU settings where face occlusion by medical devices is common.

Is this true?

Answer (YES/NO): YES